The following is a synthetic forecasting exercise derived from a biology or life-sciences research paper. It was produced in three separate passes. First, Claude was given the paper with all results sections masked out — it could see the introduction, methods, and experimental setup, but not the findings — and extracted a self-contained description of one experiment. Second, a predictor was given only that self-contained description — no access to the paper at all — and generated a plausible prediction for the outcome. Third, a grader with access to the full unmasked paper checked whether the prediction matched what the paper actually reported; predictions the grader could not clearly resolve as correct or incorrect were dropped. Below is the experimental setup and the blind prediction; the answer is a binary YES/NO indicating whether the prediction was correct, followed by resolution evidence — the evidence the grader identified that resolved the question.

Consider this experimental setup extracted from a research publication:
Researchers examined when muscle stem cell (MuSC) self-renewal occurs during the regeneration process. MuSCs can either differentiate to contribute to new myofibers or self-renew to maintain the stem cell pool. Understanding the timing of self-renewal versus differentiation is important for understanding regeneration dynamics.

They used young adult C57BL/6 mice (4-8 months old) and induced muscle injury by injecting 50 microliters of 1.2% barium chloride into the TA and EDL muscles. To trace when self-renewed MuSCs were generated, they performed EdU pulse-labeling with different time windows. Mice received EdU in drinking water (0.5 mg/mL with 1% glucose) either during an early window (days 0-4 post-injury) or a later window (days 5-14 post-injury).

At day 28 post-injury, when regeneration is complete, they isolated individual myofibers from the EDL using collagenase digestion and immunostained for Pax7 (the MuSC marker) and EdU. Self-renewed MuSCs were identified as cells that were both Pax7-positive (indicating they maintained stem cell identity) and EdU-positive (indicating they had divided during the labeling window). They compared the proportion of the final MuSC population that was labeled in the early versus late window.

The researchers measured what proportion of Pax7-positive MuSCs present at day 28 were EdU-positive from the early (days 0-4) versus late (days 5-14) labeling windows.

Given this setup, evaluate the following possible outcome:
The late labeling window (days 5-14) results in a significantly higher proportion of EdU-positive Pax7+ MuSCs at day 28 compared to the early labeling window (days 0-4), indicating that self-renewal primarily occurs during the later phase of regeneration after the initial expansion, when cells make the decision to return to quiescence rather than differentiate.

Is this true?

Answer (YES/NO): YES